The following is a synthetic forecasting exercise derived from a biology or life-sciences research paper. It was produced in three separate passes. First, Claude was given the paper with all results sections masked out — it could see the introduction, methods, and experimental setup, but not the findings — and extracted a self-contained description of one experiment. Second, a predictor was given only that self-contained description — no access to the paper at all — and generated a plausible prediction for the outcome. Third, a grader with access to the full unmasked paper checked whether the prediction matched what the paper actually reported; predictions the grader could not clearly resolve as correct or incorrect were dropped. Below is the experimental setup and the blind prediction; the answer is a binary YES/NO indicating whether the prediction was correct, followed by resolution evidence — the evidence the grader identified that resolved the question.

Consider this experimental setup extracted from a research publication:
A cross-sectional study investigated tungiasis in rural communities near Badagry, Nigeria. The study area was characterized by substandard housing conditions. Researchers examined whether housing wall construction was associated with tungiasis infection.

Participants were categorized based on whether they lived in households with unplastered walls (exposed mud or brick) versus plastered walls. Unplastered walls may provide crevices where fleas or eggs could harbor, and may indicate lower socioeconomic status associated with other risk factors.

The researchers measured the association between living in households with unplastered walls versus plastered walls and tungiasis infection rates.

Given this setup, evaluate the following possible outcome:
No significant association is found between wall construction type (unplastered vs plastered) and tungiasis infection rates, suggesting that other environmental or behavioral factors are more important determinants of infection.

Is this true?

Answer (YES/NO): YES